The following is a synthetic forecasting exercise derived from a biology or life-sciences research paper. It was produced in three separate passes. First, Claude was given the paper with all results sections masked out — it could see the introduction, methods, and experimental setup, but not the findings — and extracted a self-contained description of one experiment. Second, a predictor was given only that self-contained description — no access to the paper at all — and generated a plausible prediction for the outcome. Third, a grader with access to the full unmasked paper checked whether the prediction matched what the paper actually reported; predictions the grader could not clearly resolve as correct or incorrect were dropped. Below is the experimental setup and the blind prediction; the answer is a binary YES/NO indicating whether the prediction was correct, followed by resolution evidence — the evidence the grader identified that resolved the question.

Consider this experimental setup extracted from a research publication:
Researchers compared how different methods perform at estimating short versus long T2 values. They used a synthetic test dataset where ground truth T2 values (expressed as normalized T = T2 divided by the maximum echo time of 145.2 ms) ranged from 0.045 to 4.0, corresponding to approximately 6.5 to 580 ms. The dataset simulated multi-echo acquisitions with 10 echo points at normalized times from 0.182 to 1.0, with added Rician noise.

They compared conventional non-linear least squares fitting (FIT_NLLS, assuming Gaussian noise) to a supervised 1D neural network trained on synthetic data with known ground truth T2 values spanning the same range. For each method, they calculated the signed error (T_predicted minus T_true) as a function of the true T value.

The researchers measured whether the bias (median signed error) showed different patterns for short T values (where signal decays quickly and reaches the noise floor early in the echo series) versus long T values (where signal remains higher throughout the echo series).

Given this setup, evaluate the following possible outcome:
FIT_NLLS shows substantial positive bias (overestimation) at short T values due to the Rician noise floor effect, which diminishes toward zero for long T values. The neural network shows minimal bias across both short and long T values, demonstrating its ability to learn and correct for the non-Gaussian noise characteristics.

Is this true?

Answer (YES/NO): NO